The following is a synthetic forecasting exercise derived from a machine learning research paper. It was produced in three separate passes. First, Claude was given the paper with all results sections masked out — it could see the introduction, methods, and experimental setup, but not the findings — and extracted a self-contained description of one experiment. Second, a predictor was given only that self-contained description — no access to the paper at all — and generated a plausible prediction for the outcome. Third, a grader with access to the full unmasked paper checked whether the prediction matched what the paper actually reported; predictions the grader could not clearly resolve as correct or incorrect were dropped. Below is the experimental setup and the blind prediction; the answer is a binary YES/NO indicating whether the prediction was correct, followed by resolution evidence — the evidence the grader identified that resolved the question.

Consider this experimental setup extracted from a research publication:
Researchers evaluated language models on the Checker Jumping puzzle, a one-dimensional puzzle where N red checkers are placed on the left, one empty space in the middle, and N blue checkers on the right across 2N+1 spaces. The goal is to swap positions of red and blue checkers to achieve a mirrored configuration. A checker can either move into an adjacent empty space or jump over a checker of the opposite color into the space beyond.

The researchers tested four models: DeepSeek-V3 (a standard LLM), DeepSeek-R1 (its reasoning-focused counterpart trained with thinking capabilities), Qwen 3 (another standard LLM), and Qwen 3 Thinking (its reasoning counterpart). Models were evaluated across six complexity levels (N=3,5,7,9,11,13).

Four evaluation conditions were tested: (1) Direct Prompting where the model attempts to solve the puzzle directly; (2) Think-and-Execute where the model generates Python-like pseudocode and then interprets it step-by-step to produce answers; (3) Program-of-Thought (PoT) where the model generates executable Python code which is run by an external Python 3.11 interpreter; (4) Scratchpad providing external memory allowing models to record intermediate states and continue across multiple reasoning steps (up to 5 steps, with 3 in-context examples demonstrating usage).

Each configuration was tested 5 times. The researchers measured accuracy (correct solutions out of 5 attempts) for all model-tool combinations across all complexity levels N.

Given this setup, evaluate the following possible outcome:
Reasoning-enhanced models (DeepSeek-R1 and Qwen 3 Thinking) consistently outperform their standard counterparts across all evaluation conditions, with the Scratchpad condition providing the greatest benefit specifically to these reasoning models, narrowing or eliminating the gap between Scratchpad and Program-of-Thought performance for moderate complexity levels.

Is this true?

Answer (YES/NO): NO